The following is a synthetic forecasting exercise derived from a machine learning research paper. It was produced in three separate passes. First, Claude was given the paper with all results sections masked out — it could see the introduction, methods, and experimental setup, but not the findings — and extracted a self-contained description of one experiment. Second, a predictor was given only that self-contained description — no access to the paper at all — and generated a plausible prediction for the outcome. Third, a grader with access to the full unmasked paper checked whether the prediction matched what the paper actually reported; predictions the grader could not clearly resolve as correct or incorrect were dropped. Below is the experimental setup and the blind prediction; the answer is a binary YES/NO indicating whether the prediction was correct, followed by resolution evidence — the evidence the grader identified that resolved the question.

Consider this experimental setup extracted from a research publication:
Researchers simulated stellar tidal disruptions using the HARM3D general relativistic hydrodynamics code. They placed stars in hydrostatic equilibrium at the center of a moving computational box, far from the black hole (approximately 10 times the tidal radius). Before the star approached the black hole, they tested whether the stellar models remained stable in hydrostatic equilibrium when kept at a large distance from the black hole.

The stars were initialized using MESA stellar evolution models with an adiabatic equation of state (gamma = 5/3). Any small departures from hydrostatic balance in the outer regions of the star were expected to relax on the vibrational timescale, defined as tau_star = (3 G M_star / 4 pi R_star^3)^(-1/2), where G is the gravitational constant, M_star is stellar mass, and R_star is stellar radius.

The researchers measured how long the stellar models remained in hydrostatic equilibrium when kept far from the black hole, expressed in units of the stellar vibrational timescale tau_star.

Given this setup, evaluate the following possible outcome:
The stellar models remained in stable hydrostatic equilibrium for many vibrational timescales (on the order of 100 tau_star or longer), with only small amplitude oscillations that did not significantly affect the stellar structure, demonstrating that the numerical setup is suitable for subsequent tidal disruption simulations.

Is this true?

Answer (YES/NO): NO